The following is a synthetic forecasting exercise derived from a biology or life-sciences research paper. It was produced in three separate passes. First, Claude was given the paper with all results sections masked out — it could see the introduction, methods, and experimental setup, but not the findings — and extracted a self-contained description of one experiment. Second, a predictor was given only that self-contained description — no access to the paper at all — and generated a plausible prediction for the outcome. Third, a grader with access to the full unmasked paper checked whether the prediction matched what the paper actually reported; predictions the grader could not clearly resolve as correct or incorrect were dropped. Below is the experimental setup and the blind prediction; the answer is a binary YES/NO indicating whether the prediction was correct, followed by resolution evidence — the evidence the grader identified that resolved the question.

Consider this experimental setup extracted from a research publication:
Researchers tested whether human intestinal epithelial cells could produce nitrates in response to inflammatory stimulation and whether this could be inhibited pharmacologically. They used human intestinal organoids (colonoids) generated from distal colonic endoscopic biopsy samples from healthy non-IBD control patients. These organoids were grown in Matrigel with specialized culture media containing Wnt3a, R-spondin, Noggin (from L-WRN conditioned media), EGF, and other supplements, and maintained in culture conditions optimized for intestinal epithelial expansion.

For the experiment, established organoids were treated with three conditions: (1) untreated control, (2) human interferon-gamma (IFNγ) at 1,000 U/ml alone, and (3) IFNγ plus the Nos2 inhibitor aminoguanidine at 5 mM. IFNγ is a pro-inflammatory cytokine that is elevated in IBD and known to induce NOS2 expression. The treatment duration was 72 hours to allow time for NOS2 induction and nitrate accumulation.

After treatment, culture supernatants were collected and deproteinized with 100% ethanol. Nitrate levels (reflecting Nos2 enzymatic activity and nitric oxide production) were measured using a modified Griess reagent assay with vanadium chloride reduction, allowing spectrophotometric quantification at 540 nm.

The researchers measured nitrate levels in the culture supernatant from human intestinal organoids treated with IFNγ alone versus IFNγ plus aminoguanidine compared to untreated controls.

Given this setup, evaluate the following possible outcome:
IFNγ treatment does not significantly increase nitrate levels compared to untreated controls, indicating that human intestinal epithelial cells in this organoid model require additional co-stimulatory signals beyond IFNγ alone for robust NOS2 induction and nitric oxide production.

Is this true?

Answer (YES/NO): NO